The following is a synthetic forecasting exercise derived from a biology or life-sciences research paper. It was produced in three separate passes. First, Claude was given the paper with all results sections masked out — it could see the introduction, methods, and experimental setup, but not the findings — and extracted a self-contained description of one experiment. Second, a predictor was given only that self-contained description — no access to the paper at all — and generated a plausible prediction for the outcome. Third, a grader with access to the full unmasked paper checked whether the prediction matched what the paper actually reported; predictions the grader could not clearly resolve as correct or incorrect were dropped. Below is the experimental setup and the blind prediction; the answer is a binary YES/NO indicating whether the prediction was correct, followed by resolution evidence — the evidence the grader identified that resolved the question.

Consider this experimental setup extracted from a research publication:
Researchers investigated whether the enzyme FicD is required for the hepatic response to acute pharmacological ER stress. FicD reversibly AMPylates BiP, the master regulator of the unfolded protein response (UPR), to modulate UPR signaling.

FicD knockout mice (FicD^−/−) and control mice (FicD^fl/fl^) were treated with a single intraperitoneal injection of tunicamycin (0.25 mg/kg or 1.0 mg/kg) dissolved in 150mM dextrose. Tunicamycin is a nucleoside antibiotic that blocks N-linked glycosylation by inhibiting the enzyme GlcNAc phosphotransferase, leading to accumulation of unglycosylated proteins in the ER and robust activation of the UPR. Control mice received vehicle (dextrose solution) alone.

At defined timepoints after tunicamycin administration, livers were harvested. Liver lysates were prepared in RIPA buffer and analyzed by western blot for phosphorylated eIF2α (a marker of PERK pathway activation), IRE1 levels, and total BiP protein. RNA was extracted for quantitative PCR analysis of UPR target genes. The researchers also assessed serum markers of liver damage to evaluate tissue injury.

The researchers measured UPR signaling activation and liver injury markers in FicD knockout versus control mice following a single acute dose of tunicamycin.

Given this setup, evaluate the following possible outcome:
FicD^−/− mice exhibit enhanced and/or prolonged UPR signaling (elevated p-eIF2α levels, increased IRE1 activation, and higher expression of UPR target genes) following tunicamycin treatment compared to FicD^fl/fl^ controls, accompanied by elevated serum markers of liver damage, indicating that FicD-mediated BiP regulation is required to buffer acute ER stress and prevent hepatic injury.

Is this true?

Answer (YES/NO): NO